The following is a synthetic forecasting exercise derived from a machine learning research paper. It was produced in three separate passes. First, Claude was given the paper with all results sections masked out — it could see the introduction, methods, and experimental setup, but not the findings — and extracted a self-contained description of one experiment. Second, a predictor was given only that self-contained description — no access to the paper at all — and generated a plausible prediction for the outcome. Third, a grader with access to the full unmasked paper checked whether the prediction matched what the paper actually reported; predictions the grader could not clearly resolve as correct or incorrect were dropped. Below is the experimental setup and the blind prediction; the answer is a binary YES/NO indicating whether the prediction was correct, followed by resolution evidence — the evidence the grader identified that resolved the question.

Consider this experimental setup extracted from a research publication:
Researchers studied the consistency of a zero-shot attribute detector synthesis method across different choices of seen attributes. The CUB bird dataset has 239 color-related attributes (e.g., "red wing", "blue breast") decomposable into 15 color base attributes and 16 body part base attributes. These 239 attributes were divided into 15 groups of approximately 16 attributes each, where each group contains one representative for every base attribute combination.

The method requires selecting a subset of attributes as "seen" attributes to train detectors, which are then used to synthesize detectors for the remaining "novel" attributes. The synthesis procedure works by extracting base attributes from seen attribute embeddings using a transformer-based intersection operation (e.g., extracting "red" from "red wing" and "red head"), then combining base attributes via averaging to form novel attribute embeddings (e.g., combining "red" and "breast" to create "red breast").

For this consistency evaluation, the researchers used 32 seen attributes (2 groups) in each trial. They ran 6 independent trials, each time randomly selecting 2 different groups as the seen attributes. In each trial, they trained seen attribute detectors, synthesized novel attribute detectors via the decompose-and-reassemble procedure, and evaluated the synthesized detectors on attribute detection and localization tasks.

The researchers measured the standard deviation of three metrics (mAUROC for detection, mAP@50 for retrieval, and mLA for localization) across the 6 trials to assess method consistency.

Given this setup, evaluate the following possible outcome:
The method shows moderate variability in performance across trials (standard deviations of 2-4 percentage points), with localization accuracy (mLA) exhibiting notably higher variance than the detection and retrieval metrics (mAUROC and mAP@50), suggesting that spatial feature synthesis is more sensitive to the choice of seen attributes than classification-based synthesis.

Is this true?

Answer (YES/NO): NO